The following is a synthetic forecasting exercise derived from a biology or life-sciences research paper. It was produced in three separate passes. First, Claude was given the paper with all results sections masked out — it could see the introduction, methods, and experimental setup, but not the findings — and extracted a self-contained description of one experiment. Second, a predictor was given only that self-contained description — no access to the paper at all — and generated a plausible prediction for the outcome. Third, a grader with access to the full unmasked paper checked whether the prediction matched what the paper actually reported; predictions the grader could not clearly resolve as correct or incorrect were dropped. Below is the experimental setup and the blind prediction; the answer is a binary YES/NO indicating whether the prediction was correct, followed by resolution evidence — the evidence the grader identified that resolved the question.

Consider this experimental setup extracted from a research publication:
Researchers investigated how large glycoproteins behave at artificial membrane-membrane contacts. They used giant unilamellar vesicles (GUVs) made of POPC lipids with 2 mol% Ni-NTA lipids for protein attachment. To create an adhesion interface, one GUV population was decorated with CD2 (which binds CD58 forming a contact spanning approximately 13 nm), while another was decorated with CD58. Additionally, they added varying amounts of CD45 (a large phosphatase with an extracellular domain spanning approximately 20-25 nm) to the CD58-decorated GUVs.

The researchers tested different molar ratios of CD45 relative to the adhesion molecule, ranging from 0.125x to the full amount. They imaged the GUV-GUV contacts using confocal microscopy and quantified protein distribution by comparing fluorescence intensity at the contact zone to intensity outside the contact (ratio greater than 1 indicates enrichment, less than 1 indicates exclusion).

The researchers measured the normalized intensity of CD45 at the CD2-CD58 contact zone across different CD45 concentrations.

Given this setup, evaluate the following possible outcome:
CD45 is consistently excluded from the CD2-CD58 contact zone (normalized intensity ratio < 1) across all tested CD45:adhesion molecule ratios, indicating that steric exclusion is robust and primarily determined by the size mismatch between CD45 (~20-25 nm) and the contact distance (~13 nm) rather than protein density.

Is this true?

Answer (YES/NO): NO